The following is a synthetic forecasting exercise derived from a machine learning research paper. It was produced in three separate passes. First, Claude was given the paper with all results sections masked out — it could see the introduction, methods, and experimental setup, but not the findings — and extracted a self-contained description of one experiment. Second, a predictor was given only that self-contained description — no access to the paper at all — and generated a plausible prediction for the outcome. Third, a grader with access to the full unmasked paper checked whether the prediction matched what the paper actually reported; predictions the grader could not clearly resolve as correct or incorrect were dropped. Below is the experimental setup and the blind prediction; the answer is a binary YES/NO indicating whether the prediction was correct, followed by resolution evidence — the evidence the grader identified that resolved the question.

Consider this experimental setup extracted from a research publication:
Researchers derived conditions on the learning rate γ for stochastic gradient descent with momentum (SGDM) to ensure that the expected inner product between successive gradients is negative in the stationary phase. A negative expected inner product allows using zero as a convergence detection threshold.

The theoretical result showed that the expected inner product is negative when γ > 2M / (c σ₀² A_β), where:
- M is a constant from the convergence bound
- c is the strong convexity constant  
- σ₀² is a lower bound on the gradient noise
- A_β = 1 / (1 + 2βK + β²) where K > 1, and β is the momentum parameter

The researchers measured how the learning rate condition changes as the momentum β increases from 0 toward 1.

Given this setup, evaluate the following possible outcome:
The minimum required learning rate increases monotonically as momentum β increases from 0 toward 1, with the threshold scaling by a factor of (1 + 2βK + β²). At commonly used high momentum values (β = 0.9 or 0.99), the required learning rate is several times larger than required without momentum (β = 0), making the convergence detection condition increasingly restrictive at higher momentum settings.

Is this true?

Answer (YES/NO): YES